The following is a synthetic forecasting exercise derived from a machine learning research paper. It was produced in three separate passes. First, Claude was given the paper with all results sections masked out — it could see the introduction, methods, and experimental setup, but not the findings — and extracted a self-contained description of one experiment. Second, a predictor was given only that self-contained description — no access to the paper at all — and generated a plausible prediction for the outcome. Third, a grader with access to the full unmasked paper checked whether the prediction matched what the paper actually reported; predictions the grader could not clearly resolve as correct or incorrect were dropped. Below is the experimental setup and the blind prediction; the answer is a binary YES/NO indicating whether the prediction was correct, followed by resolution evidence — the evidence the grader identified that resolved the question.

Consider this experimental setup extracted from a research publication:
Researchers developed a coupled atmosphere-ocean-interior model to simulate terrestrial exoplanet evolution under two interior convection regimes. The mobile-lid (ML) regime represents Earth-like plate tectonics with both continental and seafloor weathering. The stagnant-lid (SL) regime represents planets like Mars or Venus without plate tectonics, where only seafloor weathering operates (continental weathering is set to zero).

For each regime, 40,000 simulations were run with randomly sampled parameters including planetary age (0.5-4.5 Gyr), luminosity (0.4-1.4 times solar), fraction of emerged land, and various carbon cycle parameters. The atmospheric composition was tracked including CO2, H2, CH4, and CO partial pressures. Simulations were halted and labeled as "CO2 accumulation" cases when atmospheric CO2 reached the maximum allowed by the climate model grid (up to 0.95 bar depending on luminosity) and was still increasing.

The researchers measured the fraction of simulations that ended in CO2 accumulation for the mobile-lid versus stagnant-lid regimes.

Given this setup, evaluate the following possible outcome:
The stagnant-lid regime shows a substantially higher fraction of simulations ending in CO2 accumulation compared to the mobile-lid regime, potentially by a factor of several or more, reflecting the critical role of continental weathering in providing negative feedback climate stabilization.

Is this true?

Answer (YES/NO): YES